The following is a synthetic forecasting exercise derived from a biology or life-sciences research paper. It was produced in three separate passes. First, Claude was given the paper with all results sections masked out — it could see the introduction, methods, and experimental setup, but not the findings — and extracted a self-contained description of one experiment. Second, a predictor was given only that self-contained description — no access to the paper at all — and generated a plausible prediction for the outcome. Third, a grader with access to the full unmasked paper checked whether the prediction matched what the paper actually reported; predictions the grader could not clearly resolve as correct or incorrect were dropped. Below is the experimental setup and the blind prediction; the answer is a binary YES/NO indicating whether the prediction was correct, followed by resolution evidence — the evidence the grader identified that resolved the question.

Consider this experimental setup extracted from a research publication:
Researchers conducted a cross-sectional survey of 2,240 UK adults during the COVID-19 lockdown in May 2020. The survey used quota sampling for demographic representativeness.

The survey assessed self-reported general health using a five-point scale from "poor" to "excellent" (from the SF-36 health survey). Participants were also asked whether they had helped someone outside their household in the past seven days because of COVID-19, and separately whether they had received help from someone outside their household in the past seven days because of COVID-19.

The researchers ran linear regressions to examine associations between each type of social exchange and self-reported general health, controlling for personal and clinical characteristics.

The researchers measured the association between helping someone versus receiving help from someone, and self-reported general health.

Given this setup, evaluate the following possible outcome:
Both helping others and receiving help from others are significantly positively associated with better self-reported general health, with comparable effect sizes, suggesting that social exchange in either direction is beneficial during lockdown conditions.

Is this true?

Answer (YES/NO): NO